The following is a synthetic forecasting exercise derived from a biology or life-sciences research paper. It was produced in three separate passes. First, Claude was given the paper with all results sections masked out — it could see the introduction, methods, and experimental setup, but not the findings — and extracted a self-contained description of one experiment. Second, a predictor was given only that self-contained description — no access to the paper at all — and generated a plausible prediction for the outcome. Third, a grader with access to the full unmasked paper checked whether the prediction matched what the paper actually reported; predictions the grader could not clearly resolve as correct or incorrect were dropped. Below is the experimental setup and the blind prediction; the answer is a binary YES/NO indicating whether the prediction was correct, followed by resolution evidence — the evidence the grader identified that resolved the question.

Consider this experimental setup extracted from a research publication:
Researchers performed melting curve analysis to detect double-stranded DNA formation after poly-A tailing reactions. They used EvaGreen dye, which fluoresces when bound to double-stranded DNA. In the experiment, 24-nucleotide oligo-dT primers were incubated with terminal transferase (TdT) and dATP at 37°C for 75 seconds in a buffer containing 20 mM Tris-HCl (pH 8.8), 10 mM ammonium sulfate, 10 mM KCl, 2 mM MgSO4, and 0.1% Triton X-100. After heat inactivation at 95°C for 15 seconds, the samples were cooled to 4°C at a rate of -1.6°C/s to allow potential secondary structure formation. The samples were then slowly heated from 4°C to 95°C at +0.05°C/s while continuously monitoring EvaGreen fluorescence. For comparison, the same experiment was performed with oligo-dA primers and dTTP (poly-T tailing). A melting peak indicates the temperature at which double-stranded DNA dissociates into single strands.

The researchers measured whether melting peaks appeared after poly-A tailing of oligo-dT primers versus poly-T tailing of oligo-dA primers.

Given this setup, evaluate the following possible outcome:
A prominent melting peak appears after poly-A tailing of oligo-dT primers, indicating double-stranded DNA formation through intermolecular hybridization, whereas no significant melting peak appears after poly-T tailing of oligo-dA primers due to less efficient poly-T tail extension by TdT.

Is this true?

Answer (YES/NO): NO